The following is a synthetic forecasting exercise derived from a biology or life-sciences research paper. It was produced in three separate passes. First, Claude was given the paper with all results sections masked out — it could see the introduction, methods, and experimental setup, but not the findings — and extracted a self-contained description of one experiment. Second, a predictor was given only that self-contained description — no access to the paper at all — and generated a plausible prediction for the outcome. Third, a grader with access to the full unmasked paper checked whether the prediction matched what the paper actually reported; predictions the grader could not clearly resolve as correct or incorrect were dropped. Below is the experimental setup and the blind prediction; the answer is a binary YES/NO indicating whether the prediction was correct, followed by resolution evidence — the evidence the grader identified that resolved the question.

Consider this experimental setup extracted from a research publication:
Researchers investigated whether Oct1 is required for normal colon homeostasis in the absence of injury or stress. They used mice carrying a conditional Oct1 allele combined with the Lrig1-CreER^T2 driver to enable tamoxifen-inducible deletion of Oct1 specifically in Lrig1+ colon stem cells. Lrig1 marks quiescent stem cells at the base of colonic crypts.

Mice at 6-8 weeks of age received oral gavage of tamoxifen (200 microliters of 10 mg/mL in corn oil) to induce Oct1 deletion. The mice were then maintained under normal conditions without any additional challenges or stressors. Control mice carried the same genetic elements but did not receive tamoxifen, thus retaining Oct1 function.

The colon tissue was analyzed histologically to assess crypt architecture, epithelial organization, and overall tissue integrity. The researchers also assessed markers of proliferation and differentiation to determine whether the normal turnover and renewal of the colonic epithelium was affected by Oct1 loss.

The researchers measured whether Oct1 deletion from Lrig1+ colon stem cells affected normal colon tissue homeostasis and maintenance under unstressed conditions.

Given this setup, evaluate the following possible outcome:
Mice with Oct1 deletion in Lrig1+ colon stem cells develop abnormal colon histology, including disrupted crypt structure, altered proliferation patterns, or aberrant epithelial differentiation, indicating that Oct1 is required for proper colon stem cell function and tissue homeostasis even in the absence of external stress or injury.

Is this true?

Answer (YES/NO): NO